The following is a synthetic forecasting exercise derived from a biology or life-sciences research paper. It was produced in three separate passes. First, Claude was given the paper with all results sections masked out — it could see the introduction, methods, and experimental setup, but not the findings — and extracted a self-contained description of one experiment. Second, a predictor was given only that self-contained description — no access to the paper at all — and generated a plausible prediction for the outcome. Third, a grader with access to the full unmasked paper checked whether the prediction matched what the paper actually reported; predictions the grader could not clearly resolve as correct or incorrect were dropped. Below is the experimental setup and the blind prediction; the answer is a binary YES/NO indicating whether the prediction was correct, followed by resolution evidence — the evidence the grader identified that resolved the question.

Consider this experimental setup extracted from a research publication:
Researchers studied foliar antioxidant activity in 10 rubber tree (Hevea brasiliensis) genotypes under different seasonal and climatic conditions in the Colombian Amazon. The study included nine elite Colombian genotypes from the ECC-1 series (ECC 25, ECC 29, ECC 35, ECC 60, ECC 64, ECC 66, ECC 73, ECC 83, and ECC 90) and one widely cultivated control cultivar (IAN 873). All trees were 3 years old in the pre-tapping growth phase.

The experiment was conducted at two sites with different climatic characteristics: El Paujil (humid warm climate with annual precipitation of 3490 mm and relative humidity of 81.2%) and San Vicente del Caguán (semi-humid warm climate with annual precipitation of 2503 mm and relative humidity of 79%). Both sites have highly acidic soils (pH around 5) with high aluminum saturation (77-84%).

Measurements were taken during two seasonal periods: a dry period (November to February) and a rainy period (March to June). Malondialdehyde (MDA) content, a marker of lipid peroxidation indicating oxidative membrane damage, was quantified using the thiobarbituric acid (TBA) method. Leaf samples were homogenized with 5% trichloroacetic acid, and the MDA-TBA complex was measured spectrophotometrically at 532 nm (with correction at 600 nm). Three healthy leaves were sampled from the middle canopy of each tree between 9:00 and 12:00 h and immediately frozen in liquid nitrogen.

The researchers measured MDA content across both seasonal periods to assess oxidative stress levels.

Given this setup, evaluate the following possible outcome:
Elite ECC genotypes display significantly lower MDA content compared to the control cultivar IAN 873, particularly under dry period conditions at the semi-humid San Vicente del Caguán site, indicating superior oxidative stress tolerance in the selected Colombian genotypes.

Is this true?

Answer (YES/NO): NO